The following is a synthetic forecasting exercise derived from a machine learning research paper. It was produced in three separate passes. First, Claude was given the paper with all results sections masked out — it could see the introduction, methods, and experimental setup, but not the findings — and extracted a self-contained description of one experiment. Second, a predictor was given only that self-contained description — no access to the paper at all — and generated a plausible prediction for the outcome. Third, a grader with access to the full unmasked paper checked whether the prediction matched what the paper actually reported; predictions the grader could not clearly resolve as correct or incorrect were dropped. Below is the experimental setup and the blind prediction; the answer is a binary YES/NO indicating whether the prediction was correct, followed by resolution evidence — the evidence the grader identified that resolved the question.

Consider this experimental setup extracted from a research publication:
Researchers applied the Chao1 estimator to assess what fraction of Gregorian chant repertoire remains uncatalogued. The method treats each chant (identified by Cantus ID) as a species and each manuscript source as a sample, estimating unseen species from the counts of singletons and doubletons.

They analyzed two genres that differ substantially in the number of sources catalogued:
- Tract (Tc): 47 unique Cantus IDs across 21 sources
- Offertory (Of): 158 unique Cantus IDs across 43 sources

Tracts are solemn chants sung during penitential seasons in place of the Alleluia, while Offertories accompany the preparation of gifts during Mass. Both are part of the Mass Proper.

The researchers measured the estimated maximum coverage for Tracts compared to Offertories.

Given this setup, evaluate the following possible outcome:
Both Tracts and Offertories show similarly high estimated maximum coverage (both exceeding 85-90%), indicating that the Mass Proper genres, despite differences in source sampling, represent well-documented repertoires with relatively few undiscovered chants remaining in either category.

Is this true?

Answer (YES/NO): NO